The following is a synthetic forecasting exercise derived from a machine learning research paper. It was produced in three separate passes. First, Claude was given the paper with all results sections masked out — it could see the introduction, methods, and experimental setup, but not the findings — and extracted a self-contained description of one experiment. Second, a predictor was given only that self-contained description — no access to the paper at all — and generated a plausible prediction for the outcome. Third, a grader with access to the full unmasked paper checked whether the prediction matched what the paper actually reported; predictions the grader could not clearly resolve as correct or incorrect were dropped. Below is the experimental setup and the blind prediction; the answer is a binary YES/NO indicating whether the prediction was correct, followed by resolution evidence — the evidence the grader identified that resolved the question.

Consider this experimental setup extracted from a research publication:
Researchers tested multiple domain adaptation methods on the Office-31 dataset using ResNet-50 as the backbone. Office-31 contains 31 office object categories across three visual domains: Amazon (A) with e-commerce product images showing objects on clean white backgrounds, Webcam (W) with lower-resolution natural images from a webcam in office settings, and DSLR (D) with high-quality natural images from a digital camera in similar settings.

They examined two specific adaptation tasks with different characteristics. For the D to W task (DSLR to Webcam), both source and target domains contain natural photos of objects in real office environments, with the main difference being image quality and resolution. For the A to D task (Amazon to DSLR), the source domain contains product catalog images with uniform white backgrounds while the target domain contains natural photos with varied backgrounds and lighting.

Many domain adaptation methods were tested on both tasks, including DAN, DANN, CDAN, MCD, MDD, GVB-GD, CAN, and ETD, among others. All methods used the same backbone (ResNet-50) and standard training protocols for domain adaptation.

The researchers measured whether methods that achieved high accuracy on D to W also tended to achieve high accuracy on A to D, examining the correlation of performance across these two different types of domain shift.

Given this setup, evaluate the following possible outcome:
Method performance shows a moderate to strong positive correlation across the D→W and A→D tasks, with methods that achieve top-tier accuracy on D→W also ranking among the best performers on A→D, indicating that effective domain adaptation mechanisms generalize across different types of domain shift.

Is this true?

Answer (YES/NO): NO